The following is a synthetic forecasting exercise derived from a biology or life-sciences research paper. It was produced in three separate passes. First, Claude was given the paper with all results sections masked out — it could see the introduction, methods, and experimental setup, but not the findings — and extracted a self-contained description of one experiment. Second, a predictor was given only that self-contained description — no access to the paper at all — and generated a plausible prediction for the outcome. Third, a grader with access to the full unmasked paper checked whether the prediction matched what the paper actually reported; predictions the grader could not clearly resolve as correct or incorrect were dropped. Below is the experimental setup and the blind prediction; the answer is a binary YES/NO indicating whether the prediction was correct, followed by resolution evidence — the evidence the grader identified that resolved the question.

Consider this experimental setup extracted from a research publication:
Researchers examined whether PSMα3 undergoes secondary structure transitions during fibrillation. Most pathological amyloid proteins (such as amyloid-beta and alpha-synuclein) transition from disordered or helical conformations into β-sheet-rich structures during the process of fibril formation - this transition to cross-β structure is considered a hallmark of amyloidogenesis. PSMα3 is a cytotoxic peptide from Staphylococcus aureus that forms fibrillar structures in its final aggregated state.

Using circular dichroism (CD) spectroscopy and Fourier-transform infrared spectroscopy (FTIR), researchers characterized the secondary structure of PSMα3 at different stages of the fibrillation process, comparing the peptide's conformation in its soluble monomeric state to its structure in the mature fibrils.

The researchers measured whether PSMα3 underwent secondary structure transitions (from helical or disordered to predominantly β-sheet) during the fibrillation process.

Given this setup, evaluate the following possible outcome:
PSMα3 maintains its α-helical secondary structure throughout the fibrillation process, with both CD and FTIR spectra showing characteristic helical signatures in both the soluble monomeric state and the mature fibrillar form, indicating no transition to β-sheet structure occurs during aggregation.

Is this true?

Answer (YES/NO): YES